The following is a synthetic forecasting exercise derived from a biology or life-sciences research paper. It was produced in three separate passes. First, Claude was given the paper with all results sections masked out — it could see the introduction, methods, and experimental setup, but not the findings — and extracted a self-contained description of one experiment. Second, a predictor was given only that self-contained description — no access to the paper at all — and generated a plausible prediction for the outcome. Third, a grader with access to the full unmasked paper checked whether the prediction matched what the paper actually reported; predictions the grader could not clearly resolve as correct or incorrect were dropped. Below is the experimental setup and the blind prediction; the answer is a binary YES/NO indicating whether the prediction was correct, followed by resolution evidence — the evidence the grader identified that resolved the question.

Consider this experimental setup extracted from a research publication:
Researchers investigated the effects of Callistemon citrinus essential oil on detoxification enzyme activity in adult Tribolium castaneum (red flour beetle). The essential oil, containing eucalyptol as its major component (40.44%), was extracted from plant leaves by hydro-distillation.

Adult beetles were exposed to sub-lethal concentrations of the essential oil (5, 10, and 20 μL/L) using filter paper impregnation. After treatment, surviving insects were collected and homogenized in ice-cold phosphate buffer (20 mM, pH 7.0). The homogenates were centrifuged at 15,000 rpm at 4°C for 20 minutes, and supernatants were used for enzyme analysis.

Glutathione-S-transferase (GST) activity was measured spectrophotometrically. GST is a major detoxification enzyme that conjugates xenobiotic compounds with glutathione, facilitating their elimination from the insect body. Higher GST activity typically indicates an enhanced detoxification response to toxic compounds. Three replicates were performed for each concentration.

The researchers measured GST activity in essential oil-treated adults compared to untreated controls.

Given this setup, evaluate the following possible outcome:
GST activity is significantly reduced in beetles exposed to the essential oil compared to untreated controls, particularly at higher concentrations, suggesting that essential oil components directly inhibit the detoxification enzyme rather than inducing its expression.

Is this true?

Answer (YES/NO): NO